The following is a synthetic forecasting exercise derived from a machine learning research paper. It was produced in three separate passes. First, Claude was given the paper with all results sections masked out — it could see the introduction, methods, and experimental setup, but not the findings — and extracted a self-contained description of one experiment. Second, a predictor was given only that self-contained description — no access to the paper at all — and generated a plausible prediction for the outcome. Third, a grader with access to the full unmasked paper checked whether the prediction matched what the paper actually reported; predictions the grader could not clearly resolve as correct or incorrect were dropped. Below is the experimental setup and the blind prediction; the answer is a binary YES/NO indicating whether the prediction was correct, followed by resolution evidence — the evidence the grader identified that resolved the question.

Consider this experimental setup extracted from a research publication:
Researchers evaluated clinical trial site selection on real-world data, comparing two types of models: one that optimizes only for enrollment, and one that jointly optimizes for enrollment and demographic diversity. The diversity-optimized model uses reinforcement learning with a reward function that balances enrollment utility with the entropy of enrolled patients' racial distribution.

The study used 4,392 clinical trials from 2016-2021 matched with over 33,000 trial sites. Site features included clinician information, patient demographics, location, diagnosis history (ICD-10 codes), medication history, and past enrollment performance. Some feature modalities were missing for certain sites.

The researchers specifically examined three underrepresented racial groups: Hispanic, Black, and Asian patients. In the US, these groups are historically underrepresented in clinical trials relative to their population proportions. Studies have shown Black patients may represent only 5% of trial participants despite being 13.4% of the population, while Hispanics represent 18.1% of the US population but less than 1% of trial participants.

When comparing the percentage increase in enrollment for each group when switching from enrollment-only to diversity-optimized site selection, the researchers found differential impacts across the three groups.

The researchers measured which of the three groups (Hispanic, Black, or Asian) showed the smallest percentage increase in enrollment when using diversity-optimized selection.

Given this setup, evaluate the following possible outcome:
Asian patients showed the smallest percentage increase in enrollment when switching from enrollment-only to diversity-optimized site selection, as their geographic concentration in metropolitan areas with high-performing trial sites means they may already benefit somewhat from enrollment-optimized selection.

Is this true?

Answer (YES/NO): NO